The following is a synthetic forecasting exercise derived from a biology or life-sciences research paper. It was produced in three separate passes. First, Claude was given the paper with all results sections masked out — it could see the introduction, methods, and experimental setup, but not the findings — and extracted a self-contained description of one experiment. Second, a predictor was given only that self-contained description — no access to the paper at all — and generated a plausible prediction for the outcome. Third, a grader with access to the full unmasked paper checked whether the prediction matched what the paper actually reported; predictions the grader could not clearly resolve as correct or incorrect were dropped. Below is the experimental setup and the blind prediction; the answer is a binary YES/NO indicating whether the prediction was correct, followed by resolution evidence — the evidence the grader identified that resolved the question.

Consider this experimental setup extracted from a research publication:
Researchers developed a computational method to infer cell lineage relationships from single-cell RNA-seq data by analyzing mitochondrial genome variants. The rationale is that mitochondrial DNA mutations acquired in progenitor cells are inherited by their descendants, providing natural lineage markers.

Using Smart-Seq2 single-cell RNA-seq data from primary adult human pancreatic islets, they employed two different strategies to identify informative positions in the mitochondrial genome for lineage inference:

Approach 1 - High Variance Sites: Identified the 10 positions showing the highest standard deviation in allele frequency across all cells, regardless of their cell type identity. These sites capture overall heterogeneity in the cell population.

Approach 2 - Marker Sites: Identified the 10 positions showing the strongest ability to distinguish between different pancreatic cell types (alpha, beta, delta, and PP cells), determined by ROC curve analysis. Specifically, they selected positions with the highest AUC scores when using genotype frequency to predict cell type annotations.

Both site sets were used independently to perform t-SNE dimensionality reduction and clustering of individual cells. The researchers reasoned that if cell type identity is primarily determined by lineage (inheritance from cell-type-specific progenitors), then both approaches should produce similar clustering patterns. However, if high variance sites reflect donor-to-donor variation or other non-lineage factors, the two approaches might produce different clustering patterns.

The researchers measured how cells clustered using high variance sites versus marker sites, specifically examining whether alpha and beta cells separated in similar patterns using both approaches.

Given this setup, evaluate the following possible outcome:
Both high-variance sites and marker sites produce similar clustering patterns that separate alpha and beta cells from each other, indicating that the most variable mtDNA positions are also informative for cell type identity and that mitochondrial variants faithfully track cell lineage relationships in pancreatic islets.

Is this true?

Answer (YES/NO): YES